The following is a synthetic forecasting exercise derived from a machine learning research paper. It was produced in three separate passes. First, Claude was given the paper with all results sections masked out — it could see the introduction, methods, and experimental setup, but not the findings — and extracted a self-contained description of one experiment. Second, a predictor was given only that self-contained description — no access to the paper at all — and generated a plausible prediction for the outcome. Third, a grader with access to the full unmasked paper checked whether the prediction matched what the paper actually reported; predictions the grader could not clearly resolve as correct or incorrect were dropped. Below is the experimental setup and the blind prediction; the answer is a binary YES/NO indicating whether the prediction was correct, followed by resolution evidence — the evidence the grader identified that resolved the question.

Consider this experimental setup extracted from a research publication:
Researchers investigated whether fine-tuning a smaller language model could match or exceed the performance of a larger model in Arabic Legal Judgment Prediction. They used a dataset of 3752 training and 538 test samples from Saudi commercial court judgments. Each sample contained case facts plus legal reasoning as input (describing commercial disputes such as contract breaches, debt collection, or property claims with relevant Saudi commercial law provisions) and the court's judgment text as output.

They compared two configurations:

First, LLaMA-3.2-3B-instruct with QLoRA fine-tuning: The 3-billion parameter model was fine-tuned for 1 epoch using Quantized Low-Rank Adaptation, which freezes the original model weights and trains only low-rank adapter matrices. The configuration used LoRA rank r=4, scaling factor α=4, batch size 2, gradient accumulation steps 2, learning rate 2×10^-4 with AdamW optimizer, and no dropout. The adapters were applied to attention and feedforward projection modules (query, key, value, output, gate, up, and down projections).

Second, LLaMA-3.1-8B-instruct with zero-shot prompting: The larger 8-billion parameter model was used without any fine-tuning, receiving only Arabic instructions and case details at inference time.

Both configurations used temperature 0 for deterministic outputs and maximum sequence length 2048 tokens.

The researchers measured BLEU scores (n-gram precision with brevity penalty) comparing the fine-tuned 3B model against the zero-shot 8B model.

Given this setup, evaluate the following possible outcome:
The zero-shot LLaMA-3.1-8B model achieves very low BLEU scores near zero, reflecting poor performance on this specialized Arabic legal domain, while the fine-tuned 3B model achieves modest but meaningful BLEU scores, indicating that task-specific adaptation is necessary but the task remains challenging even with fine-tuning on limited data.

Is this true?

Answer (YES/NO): YES